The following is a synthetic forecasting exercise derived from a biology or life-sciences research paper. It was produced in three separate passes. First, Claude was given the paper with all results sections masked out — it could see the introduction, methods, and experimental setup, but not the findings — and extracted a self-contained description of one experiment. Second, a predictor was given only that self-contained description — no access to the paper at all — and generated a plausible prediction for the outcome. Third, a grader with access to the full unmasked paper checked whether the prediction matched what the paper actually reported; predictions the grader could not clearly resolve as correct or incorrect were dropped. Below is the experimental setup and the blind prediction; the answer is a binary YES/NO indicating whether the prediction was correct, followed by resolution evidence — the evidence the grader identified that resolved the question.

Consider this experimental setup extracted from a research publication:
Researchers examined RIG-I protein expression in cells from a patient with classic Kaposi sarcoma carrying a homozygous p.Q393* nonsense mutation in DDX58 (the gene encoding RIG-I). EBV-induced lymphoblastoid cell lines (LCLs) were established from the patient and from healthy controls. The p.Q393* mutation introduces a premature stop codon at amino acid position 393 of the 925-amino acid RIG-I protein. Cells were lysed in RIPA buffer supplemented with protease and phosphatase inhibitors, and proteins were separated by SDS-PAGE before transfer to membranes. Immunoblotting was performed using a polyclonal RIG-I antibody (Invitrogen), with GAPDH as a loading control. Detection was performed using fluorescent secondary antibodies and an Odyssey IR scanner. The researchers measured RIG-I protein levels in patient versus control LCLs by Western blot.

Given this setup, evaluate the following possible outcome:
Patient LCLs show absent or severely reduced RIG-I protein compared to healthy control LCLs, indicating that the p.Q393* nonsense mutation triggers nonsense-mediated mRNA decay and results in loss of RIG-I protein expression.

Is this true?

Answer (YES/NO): YES